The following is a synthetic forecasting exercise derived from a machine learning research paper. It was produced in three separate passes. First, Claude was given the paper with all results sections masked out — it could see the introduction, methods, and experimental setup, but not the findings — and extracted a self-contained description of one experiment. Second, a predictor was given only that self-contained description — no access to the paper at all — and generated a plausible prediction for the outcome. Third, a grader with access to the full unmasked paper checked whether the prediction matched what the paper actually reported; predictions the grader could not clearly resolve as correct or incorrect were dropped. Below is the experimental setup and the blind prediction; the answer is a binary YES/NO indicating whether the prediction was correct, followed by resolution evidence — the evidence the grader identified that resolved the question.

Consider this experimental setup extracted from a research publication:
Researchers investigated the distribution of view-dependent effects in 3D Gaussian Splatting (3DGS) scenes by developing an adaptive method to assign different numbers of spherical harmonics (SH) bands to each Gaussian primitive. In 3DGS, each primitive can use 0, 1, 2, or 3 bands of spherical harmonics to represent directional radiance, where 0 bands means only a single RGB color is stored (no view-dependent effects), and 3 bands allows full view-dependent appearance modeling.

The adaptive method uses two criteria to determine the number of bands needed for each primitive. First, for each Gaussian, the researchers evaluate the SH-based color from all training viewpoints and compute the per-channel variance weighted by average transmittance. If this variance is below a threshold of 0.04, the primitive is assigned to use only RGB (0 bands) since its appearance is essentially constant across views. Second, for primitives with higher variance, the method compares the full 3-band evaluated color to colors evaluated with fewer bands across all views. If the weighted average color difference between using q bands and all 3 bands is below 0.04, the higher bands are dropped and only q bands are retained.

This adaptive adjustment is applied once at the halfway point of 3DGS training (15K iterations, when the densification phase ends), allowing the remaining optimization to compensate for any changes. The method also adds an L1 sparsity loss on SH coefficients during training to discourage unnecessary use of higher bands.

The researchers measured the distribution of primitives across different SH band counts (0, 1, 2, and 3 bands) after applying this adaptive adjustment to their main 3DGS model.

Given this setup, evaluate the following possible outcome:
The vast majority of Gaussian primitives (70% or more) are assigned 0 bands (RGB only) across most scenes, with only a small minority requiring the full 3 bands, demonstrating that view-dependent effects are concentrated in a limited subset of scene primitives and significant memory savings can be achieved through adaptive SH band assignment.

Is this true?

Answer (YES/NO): YES